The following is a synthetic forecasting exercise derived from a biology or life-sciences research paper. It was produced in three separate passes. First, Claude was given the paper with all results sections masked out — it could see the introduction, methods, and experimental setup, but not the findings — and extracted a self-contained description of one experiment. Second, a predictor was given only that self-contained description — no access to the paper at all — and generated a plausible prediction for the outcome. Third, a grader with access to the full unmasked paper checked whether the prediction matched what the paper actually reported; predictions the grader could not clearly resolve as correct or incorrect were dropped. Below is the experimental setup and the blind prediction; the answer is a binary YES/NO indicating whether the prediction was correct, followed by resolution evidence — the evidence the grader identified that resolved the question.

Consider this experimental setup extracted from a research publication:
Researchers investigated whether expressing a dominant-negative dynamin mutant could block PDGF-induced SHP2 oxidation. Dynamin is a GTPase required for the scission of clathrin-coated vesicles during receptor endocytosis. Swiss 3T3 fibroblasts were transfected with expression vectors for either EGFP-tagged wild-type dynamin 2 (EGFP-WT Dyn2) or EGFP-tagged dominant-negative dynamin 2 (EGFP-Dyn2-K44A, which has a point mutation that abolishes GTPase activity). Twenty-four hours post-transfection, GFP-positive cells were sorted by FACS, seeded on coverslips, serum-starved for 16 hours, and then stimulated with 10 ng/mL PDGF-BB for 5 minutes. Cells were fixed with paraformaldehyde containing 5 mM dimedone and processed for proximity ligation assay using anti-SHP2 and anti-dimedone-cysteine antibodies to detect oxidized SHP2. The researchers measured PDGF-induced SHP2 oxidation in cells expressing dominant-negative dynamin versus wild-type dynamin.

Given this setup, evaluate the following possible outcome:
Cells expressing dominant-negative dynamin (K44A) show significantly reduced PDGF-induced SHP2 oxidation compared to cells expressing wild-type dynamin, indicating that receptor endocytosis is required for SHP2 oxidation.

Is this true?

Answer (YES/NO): YES